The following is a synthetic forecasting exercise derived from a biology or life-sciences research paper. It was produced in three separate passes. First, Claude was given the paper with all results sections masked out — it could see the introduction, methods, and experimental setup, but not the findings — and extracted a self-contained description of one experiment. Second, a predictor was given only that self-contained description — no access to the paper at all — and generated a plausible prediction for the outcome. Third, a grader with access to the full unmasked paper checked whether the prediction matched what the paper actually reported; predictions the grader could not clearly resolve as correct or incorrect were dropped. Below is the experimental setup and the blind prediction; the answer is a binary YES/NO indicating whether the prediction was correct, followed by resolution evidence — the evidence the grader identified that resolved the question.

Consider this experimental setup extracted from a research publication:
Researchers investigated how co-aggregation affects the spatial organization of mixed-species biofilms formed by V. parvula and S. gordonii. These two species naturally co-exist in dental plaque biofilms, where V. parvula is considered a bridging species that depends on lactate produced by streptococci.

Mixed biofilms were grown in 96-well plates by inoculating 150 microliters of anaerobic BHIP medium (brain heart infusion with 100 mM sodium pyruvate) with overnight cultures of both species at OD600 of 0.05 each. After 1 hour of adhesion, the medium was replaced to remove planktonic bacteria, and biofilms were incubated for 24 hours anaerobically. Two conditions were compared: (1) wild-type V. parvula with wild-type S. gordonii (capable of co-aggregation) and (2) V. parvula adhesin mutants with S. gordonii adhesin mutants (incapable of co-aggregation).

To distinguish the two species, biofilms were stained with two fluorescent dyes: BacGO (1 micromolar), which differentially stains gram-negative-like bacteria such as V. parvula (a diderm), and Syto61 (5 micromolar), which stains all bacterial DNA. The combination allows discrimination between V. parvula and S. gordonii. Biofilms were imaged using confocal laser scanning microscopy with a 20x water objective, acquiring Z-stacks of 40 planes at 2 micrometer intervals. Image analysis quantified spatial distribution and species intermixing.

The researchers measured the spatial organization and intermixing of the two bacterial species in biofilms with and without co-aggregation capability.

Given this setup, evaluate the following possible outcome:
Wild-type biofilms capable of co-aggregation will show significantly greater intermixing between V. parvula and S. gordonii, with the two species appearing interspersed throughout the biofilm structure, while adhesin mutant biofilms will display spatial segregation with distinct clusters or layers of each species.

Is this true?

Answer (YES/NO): YES